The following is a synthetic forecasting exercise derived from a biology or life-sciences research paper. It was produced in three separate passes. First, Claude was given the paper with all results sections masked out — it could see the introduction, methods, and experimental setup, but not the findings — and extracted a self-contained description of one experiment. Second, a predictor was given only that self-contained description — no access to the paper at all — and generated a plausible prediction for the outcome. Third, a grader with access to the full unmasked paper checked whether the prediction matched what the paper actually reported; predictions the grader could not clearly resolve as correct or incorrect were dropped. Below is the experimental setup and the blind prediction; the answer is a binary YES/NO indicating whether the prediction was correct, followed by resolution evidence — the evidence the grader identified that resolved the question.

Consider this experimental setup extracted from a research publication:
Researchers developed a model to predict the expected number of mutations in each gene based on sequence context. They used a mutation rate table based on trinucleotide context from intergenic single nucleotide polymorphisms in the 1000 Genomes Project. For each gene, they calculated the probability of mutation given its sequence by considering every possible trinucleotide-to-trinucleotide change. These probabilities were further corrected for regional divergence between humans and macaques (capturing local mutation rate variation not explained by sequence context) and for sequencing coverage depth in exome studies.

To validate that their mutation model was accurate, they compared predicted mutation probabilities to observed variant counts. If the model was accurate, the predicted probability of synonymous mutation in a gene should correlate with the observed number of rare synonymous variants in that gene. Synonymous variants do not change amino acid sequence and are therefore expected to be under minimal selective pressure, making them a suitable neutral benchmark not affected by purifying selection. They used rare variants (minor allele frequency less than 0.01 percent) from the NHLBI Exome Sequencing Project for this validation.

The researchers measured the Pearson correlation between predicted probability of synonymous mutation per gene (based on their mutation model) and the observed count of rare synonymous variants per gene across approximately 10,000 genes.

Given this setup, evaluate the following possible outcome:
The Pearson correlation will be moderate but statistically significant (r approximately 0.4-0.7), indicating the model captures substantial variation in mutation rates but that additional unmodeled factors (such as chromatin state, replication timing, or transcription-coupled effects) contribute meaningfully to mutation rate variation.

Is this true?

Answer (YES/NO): NO